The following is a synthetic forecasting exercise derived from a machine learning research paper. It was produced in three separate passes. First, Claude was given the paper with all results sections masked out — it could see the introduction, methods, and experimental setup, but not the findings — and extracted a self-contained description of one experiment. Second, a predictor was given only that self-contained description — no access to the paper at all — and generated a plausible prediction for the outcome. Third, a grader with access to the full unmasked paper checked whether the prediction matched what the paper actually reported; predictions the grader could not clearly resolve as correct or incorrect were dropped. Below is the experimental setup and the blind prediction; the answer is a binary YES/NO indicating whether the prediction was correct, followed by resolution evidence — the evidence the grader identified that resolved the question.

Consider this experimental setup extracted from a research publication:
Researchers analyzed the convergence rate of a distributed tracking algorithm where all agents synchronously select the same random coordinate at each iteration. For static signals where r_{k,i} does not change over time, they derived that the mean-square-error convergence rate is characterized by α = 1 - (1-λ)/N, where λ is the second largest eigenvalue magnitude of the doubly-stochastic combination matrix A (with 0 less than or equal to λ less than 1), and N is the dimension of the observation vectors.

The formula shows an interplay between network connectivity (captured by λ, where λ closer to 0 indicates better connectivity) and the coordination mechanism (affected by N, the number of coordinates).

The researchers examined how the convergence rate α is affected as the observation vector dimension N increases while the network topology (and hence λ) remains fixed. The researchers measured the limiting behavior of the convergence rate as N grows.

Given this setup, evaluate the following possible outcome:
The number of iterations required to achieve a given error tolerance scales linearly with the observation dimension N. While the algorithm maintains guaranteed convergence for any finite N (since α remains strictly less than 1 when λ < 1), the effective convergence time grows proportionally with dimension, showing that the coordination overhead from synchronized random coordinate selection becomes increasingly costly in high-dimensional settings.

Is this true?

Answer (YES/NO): YES